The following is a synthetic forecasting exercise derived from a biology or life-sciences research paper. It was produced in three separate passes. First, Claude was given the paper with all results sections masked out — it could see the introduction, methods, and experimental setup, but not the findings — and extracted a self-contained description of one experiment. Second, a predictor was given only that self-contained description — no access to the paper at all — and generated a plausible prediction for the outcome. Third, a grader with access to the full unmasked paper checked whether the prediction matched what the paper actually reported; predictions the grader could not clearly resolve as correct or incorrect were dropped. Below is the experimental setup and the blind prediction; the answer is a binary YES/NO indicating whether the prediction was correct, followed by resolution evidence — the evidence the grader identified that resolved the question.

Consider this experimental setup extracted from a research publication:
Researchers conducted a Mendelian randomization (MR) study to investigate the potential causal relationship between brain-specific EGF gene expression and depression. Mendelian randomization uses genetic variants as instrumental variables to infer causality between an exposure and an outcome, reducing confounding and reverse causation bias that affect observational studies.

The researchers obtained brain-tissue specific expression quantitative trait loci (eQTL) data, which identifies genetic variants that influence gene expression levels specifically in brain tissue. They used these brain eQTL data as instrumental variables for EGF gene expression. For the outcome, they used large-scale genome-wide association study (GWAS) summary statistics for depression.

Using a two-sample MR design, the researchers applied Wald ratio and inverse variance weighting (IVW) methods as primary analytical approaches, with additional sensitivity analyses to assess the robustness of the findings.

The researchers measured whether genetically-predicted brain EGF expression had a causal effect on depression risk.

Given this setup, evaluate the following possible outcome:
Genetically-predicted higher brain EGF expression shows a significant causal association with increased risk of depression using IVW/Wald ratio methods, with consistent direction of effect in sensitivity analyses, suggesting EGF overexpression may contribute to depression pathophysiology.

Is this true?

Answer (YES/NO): NO